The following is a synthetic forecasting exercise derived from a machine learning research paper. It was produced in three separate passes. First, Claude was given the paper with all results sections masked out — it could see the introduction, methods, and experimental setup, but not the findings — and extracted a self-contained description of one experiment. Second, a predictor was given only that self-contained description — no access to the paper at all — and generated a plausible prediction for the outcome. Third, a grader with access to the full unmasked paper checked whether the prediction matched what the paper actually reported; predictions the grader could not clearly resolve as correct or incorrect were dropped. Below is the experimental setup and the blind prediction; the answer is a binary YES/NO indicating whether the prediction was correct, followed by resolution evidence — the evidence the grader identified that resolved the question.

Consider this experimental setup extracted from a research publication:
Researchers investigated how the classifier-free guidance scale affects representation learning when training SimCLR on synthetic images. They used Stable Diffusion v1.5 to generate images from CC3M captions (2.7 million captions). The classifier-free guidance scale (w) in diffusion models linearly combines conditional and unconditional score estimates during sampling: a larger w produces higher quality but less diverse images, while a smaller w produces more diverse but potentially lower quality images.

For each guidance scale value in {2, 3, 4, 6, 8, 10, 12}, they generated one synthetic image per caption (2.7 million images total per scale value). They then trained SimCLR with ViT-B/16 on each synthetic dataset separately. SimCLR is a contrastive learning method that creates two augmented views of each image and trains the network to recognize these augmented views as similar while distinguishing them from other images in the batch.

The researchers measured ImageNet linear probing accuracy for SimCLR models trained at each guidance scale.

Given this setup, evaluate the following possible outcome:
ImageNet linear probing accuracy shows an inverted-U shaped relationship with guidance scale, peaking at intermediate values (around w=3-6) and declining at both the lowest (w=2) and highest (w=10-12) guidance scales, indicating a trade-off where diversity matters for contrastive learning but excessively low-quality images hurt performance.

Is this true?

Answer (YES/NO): NO